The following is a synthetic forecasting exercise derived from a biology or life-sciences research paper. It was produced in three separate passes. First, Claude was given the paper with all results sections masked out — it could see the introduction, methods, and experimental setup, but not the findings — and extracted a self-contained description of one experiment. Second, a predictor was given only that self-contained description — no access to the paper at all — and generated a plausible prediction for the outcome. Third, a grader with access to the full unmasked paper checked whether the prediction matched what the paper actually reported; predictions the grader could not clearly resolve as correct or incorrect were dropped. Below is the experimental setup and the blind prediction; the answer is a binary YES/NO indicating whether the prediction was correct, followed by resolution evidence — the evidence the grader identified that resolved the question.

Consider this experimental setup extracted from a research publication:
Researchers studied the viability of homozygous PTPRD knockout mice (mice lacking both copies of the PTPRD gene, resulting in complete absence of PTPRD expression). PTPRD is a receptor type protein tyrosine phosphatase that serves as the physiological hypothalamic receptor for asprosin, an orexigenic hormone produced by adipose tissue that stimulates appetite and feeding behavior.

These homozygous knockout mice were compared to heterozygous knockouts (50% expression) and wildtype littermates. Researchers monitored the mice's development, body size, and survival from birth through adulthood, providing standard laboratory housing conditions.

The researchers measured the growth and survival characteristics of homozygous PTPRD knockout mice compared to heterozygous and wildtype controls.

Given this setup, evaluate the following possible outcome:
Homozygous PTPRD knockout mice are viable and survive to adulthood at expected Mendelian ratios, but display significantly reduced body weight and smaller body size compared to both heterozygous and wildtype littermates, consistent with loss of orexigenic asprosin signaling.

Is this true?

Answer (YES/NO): NO